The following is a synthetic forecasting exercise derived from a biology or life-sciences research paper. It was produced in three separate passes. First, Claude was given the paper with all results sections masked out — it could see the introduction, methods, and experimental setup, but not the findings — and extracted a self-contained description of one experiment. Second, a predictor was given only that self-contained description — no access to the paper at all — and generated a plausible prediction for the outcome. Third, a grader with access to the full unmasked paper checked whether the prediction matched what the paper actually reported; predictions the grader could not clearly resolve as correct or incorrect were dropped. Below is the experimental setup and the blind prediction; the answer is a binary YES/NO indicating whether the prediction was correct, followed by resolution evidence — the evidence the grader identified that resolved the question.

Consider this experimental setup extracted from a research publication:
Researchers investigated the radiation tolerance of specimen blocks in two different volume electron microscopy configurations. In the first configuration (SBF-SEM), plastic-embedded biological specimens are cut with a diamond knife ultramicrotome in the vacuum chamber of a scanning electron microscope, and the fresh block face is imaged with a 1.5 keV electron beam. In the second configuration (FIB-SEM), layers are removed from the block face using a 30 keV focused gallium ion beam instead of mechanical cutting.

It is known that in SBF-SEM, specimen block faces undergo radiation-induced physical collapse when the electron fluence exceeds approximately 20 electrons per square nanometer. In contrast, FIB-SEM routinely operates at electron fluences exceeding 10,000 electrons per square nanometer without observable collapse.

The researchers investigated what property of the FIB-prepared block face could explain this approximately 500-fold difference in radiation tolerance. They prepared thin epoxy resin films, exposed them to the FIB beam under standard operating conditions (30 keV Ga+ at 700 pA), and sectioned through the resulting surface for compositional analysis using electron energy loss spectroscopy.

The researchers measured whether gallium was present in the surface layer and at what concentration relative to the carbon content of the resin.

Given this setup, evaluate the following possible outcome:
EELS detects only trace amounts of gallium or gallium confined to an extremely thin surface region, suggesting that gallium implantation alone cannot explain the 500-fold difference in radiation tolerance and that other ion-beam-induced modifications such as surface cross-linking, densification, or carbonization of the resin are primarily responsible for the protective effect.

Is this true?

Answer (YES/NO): NO